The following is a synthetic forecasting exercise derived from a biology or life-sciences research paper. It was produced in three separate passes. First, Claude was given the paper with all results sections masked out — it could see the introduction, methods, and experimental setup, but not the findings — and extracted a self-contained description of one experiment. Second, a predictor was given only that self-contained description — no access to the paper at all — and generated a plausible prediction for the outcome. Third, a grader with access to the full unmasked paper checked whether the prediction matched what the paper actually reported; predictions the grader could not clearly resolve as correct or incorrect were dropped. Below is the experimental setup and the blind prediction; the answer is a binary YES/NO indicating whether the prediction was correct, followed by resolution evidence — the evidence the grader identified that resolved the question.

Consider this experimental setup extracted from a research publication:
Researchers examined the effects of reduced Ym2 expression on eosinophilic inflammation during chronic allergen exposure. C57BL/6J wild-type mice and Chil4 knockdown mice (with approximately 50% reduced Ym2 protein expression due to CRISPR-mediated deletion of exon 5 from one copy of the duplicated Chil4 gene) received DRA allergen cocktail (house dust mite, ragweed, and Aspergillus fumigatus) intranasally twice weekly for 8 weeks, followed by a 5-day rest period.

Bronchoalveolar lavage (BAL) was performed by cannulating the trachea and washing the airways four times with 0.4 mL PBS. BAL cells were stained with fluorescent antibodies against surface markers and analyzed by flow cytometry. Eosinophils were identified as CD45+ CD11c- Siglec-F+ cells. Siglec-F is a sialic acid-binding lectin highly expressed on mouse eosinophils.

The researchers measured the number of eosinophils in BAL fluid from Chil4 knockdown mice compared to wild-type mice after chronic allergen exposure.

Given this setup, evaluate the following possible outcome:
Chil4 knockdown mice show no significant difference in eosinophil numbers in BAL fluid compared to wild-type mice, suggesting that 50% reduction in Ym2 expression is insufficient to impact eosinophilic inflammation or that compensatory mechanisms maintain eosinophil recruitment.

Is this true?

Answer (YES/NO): YES